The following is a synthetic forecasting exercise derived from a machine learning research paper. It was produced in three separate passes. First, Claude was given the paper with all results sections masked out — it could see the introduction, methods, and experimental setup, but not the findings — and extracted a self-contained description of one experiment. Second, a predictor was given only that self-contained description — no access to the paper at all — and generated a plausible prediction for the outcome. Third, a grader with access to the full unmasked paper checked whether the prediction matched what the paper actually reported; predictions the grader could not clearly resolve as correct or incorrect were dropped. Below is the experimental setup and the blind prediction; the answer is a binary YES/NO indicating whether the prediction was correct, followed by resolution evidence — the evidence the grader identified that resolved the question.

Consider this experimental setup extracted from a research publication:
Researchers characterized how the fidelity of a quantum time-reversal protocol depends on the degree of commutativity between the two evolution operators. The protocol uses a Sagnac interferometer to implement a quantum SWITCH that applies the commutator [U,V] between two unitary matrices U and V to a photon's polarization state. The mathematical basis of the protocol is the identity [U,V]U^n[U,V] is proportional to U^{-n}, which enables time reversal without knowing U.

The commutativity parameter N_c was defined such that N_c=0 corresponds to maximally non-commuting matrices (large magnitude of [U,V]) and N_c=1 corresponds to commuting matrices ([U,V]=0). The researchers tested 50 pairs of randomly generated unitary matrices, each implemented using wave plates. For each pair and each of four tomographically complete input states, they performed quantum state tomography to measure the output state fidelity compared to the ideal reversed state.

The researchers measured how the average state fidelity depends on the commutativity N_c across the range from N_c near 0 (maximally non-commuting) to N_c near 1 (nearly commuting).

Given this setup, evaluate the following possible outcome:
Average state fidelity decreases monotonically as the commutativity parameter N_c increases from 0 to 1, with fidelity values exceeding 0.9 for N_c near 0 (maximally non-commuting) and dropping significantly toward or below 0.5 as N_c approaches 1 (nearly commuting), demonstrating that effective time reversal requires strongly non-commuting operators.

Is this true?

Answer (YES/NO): NO